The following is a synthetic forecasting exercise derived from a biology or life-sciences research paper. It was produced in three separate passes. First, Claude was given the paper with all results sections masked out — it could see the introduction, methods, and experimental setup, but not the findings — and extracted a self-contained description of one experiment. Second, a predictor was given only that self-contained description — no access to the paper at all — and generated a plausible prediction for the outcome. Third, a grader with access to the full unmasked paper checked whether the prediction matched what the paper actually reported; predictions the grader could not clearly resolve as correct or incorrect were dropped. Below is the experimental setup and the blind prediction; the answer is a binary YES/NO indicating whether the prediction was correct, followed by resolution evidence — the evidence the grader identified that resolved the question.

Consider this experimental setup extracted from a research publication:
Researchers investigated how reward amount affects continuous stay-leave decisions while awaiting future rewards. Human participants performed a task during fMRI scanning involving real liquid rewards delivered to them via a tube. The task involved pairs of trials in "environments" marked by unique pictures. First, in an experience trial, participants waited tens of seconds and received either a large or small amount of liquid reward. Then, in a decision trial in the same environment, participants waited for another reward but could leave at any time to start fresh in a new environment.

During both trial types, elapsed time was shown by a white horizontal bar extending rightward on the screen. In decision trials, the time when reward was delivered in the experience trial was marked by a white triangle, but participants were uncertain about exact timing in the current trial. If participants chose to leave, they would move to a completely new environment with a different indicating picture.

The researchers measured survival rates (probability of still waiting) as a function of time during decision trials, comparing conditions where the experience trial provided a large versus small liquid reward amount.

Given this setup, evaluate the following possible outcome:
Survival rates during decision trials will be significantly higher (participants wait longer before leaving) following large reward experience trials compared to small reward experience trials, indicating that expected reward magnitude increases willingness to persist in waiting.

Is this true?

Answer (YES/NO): YES